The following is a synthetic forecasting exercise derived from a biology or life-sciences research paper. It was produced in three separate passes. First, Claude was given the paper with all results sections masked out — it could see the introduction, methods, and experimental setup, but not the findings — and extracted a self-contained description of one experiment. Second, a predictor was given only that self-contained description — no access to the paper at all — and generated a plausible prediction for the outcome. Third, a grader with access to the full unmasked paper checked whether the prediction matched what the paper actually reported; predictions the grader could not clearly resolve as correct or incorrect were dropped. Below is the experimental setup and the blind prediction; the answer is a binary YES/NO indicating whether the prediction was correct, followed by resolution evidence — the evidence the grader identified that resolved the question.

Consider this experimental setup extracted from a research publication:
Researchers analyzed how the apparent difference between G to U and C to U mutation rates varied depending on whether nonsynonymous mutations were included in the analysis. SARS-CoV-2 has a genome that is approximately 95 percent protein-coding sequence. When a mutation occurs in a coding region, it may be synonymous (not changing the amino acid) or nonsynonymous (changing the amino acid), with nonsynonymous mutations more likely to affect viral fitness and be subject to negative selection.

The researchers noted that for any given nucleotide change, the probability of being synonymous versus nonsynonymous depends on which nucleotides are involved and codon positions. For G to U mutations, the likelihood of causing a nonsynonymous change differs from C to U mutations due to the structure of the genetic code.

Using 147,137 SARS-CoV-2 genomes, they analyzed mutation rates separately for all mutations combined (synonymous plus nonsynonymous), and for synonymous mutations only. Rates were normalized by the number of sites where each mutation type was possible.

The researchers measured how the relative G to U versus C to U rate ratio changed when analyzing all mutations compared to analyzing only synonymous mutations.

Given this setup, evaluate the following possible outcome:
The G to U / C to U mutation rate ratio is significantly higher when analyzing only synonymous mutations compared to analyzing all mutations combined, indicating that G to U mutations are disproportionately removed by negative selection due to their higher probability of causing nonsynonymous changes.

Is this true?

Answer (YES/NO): YES